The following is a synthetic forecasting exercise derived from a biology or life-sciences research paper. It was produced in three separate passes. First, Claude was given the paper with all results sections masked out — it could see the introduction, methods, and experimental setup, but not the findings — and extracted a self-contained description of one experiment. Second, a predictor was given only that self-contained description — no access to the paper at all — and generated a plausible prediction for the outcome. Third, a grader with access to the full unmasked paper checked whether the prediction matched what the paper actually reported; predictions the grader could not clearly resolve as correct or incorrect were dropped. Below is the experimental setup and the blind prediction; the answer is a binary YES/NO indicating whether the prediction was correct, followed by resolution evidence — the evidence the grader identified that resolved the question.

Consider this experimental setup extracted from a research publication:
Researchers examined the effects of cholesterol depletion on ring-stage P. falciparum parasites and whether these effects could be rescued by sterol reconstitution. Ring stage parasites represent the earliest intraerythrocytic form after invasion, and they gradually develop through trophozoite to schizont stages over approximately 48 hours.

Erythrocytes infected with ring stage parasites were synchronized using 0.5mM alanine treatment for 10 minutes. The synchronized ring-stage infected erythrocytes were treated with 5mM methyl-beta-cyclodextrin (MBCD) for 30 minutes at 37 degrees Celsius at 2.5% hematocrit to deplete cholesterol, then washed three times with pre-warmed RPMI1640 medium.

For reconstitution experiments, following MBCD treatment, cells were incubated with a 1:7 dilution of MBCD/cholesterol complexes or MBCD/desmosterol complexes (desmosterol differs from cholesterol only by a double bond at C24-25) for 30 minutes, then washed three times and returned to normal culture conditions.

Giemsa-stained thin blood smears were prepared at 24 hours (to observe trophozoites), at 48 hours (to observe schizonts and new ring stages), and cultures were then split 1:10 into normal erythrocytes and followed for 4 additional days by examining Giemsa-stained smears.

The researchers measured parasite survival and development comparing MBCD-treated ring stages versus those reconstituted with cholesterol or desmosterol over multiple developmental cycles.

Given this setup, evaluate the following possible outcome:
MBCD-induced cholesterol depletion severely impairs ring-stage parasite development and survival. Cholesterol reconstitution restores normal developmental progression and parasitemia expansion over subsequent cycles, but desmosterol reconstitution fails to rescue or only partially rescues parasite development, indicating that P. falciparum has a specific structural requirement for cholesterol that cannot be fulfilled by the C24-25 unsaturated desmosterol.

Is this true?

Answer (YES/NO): NO